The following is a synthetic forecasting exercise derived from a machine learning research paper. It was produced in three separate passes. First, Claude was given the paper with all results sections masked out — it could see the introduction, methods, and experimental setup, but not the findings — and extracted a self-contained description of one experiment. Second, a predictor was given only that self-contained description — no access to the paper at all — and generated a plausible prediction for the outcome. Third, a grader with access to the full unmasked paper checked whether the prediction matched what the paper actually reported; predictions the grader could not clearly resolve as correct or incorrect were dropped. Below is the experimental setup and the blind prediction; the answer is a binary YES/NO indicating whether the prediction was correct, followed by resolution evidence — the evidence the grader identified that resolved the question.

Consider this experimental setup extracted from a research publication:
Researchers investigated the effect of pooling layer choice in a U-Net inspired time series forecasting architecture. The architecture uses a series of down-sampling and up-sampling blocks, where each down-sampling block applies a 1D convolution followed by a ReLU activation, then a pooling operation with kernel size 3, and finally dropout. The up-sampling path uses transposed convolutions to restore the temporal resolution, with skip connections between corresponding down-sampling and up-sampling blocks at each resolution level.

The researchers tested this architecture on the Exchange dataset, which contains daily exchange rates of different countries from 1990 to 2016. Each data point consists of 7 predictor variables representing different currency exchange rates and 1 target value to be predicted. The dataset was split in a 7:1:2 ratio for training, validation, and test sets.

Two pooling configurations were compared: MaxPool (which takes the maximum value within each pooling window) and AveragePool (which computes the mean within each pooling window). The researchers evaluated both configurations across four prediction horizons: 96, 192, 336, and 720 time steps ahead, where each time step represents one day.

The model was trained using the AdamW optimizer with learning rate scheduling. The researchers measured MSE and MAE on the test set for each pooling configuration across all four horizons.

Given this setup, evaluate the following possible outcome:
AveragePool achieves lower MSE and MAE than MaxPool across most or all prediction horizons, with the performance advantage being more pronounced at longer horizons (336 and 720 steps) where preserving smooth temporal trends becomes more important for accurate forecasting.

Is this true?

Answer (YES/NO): NO